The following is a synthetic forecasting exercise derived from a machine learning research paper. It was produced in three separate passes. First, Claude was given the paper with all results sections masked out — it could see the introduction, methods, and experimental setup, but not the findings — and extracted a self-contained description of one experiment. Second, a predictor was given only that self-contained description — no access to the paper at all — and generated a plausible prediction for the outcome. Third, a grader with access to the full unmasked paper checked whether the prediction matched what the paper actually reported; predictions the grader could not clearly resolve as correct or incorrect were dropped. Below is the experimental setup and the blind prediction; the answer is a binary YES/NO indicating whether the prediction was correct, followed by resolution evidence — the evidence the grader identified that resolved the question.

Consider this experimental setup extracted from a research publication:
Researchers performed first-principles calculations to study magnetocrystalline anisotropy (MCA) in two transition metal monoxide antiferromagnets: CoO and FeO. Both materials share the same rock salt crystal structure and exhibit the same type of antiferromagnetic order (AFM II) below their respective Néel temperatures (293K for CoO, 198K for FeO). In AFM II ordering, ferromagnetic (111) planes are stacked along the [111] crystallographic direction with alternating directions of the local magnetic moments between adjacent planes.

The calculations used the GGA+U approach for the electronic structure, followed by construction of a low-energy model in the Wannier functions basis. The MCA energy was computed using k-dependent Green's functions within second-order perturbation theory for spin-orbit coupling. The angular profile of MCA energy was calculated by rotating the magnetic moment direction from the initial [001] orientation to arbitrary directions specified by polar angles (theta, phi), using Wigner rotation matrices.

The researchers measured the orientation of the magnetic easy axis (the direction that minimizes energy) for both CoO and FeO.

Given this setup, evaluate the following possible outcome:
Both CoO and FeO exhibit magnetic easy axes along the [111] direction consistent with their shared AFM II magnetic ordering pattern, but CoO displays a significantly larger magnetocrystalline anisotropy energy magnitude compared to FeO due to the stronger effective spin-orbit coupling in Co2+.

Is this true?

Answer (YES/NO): NO